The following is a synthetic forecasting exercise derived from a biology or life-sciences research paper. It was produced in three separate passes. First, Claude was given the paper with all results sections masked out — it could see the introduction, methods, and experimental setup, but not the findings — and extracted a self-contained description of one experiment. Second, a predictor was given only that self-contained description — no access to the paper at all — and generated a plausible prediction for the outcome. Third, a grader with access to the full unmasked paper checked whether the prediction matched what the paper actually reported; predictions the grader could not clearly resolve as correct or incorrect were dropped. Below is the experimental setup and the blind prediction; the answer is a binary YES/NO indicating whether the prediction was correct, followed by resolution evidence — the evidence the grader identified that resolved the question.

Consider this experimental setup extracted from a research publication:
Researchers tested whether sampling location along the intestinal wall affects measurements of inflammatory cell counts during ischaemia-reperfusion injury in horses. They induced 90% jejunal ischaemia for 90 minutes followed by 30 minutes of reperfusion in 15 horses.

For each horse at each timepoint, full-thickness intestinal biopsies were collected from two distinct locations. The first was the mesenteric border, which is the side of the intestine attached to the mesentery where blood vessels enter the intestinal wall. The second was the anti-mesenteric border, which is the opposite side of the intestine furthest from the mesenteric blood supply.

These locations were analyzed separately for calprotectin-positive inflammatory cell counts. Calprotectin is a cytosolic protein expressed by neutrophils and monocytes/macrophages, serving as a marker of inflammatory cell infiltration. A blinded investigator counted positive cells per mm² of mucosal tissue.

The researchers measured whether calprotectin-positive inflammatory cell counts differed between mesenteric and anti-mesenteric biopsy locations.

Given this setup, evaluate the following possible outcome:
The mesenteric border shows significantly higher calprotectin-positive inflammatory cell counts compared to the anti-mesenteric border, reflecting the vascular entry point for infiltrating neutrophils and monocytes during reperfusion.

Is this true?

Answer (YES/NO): NO